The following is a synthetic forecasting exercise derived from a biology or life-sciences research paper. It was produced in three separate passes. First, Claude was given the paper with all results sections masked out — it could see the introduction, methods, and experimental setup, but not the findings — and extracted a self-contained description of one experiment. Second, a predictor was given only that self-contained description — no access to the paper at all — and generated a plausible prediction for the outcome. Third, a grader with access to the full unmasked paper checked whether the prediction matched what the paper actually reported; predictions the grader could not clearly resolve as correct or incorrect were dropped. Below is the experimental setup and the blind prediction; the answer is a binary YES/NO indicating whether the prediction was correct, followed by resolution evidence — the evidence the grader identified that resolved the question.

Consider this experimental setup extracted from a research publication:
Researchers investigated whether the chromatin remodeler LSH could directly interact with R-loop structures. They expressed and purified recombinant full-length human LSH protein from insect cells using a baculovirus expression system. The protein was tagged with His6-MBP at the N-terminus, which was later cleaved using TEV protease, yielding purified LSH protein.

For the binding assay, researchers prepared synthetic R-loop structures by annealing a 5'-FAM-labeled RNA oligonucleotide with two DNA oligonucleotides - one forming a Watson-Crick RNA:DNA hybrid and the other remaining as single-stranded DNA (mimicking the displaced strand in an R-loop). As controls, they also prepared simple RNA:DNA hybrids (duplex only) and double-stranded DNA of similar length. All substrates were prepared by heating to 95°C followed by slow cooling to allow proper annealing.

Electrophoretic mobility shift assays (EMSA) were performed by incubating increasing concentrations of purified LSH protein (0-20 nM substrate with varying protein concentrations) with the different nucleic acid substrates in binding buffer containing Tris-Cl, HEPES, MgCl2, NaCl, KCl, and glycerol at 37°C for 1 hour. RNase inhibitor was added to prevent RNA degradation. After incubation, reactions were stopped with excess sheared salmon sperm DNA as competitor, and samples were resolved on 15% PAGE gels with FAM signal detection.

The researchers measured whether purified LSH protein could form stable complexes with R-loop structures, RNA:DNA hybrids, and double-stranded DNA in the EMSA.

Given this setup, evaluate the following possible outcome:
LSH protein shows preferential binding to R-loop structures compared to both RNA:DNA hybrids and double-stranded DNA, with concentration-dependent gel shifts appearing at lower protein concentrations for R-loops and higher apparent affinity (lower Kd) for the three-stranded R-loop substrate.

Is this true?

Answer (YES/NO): NO